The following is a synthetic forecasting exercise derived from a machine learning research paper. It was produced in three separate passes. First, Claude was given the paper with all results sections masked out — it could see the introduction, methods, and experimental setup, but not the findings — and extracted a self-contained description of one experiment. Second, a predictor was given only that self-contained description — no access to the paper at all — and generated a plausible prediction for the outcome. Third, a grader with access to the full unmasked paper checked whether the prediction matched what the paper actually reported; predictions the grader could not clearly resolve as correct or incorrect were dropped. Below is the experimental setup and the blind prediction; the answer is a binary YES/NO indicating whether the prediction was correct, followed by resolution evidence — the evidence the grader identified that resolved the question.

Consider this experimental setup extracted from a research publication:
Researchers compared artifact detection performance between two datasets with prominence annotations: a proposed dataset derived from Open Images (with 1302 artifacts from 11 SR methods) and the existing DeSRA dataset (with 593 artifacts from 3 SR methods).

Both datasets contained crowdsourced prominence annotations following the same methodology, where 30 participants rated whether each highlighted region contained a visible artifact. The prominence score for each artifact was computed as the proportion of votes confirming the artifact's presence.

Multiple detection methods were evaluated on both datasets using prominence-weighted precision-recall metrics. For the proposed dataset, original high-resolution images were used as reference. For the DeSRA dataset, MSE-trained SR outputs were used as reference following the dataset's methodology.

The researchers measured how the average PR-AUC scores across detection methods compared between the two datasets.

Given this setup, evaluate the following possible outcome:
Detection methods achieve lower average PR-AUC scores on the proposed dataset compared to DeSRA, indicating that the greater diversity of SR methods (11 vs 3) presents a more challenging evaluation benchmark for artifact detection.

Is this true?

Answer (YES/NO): YES